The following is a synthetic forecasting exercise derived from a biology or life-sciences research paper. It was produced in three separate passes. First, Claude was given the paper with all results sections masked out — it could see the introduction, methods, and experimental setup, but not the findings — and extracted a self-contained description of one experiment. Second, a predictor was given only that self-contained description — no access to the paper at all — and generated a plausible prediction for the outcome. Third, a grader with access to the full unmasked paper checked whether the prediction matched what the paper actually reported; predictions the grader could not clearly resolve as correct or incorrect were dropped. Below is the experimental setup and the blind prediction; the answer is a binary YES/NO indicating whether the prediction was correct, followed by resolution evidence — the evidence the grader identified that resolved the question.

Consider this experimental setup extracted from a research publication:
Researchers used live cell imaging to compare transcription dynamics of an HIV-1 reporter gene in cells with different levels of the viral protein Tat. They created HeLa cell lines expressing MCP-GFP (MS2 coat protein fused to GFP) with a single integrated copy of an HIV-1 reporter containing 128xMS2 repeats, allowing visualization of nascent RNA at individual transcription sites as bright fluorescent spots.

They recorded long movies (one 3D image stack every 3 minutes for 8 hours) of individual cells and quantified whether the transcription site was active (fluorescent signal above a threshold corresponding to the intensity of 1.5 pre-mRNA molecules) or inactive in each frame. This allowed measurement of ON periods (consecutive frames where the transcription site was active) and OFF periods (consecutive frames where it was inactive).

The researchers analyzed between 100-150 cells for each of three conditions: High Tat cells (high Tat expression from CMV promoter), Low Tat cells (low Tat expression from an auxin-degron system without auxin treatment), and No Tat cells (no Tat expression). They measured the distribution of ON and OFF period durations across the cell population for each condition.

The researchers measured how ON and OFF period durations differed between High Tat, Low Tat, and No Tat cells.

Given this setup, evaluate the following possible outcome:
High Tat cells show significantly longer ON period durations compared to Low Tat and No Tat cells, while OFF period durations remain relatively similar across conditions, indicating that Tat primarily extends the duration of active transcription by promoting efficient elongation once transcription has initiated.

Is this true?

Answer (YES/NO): NO